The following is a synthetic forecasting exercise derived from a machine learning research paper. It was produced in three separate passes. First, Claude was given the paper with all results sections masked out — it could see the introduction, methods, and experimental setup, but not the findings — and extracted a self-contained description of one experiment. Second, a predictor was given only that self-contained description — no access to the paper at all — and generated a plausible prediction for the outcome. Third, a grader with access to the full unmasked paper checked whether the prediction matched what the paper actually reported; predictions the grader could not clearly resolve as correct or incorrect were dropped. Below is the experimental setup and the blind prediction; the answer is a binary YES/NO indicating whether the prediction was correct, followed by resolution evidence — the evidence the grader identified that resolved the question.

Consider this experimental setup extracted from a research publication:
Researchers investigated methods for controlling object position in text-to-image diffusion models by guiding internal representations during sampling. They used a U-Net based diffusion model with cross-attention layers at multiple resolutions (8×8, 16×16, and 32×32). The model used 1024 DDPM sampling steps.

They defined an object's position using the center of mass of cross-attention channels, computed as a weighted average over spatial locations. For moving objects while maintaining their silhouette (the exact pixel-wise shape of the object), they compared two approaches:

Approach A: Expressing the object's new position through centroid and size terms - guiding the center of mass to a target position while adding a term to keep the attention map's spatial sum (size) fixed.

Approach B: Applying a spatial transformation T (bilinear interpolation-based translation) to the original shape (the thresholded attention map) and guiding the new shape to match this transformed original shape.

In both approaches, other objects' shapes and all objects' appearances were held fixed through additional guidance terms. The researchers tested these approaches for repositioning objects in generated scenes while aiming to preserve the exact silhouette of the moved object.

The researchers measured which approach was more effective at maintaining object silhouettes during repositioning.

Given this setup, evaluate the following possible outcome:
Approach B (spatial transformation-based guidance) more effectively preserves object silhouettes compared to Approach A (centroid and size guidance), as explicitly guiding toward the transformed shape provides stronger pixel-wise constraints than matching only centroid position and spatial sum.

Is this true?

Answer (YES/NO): YES